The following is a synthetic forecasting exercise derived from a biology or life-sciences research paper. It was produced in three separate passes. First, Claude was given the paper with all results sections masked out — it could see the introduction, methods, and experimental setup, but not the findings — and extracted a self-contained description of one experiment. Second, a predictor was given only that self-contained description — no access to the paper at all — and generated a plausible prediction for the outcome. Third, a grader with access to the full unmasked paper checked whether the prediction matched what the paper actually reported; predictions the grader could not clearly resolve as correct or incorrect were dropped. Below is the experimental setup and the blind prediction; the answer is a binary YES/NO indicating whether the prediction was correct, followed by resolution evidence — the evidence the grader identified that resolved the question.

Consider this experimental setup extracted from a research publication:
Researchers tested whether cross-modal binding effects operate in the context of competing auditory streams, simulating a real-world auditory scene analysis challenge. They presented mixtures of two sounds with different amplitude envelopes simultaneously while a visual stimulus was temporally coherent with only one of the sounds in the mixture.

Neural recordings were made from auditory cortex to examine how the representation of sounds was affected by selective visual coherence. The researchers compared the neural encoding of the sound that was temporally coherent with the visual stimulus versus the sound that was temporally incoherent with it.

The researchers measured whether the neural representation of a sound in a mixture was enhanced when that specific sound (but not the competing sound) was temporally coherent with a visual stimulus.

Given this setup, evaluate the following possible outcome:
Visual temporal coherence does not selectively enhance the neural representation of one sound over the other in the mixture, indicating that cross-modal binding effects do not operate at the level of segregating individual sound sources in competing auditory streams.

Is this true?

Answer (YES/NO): NO